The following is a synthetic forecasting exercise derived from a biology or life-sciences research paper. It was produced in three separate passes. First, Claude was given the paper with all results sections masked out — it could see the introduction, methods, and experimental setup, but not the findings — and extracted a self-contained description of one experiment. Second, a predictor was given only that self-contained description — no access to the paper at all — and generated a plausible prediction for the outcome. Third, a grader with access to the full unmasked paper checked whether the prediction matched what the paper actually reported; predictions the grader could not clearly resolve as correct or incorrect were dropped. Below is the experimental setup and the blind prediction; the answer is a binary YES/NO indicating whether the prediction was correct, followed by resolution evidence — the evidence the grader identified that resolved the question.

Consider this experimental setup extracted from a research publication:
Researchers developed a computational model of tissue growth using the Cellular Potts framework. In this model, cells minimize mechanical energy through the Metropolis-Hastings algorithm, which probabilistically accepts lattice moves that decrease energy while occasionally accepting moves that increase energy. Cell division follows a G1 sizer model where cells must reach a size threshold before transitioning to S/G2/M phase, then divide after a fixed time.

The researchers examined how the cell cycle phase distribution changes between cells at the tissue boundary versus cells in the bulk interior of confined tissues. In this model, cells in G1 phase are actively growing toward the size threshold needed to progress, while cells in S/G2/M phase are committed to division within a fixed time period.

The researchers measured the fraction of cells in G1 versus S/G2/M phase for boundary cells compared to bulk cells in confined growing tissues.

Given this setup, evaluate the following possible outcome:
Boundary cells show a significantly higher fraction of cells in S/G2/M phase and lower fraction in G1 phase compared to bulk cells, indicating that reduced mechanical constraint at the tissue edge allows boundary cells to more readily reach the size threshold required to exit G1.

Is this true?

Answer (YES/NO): YES